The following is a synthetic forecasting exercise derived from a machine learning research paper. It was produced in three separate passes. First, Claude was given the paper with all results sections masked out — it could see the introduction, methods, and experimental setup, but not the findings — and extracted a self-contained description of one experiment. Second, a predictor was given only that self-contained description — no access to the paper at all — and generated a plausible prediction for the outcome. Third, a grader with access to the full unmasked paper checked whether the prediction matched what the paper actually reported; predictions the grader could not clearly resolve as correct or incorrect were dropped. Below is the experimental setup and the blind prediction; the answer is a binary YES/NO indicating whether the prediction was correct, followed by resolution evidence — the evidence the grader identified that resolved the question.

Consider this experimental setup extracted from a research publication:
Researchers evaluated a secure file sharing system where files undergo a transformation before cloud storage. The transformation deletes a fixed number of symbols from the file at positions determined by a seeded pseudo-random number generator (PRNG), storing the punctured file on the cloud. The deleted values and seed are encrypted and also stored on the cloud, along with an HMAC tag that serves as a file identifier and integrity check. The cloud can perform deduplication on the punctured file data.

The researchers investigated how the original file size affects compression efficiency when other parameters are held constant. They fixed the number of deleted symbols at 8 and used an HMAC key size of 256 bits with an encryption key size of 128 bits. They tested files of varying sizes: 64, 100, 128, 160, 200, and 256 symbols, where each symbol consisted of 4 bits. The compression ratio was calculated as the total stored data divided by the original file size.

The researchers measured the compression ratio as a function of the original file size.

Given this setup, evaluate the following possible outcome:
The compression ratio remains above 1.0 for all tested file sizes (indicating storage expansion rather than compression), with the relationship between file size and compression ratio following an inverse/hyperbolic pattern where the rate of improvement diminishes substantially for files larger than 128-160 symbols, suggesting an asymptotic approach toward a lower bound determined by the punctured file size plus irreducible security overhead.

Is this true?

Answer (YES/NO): NO